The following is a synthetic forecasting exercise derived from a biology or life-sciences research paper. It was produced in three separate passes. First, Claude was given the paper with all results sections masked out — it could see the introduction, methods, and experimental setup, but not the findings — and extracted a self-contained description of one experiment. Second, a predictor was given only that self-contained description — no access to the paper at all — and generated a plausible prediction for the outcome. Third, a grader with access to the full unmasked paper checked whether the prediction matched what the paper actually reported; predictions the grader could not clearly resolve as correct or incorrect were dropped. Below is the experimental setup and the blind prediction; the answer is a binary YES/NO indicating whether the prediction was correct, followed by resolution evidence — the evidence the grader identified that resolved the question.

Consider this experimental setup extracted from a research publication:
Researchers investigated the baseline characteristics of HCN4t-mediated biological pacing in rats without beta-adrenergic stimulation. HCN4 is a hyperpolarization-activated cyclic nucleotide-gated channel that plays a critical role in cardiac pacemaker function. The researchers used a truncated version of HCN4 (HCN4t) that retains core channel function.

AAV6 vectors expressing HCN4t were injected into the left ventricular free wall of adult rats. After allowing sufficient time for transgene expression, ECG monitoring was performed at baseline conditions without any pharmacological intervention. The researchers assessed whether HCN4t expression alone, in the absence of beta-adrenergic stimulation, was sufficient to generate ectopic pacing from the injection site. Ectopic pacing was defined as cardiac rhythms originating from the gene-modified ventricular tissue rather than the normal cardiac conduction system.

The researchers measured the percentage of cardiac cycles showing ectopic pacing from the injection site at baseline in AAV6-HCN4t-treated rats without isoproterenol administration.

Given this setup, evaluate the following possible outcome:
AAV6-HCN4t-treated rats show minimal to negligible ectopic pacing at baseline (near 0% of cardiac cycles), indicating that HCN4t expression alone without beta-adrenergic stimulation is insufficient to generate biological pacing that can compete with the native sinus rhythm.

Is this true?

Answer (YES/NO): NO